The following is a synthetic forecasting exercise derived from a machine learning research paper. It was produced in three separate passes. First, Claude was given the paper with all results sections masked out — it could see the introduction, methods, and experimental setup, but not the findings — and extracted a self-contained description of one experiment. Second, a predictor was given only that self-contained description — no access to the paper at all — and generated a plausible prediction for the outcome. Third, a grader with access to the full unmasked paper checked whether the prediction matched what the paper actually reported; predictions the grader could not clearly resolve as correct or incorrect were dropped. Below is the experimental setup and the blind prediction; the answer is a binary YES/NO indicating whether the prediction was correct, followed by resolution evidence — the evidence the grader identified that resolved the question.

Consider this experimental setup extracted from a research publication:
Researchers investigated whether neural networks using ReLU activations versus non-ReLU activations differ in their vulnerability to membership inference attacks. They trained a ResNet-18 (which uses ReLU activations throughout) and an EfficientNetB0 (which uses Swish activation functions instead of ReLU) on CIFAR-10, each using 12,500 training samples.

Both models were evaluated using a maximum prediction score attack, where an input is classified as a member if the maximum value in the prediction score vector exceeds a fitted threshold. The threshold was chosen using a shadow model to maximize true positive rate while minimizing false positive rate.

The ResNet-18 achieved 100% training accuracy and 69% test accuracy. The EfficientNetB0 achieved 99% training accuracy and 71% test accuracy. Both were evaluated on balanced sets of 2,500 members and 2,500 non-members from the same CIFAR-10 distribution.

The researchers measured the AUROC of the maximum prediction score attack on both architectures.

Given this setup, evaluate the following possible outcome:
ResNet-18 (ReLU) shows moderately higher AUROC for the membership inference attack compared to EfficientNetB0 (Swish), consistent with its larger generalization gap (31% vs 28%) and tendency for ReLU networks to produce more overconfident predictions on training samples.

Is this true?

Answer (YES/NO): YES